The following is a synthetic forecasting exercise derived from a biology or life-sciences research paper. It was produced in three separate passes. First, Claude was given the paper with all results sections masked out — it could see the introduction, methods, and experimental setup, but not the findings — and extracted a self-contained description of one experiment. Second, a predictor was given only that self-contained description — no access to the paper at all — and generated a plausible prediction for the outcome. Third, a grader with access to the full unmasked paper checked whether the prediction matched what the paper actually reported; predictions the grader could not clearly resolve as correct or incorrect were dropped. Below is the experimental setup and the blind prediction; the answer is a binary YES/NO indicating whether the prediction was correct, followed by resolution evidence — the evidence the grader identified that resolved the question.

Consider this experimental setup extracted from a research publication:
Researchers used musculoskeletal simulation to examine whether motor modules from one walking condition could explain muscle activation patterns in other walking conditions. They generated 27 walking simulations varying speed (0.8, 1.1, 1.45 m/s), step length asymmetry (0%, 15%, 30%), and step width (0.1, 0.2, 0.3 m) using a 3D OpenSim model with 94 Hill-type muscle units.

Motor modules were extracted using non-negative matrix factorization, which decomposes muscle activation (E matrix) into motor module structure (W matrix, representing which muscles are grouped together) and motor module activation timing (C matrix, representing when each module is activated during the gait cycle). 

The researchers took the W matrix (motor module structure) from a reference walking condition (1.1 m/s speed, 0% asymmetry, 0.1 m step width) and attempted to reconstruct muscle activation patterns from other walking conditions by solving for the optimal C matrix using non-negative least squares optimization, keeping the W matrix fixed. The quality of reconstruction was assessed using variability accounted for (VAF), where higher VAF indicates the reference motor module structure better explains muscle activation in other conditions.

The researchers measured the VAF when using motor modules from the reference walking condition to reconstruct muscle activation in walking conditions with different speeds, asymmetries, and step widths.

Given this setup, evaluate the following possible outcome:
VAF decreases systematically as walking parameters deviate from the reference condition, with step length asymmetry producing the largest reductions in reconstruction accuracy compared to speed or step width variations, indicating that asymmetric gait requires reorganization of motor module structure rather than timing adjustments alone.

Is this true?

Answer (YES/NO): NO